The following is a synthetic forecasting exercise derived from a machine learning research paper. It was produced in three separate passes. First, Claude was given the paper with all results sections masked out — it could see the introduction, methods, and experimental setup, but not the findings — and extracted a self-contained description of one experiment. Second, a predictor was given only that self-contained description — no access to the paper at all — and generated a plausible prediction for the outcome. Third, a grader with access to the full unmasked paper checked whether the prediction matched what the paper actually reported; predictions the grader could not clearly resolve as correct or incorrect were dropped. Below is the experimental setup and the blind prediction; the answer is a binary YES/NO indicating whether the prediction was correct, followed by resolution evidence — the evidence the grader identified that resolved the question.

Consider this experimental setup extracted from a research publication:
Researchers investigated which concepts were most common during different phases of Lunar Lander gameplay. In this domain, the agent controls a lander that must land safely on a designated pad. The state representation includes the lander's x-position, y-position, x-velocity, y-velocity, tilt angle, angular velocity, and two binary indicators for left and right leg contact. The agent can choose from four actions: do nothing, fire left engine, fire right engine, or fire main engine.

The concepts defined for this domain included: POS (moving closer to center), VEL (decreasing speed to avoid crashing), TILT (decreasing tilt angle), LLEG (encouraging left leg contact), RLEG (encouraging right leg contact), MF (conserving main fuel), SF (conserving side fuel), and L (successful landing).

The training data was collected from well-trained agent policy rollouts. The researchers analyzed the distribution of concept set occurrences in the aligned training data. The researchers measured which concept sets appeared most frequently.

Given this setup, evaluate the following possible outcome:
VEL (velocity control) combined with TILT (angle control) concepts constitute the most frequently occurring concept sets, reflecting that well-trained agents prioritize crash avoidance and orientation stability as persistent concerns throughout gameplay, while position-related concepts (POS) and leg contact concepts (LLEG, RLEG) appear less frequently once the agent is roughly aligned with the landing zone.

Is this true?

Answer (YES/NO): NO